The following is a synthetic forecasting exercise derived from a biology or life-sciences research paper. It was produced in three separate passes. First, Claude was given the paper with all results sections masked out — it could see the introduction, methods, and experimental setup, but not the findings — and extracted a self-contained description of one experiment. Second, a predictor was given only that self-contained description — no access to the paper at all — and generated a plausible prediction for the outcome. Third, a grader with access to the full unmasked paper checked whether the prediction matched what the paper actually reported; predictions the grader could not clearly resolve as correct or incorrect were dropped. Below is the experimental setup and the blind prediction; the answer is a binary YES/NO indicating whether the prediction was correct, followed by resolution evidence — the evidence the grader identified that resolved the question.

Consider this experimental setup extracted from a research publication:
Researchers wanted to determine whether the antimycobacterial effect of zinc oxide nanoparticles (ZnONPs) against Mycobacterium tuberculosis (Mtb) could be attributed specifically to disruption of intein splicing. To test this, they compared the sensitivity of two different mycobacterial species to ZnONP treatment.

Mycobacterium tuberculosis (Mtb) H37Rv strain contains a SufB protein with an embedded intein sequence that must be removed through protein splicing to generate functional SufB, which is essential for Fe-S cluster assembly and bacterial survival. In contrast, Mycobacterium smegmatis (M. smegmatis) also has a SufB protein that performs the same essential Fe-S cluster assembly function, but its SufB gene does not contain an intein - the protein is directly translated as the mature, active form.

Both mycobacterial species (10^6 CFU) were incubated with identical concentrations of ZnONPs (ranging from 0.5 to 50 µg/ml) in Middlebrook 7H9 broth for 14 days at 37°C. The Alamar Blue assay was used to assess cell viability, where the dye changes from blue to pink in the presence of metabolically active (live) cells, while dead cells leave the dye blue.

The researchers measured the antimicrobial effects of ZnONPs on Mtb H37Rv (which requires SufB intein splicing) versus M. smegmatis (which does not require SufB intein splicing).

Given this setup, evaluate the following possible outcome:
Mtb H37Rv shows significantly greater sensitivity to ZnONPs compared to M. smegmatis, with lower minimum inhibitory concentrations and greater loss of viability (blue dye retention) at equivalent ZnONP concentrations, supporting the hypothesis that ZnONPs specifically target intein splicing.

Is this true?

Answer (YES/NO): YES